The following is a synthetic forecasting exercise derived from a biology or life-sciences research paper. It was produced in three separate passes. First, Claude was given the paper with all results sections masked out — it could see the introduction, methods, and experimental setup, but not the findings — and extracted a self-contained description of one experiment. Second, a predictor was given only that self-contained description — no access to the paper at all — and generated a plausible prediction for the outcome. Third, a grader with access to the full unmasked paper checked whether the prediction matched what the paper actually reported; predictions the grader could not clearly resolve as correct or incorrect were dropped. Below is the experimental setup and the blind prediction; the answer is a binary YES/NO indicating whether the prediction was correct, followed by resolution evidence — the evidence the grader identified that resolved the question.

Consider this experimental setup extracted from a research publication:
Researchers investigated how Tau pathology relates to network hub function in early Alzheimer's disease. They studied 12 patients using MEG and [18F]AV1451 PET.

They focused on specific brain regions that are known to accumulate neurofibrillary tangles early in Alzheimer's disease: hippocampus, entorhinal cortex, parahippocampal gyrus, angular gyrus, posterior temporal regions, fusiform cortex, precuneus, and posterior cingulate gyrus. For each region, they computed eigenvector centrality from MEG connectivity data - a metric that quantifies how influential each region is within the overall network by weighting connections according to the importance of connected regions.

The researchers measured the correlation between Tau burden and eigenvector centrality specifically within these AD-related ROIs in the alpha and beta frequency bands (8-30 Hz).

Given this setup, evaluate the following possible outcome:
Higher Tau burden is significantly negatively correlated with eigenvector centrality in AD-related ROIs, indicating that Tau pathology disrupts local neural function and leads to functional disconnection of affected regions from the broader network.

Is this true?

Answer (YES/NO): NO